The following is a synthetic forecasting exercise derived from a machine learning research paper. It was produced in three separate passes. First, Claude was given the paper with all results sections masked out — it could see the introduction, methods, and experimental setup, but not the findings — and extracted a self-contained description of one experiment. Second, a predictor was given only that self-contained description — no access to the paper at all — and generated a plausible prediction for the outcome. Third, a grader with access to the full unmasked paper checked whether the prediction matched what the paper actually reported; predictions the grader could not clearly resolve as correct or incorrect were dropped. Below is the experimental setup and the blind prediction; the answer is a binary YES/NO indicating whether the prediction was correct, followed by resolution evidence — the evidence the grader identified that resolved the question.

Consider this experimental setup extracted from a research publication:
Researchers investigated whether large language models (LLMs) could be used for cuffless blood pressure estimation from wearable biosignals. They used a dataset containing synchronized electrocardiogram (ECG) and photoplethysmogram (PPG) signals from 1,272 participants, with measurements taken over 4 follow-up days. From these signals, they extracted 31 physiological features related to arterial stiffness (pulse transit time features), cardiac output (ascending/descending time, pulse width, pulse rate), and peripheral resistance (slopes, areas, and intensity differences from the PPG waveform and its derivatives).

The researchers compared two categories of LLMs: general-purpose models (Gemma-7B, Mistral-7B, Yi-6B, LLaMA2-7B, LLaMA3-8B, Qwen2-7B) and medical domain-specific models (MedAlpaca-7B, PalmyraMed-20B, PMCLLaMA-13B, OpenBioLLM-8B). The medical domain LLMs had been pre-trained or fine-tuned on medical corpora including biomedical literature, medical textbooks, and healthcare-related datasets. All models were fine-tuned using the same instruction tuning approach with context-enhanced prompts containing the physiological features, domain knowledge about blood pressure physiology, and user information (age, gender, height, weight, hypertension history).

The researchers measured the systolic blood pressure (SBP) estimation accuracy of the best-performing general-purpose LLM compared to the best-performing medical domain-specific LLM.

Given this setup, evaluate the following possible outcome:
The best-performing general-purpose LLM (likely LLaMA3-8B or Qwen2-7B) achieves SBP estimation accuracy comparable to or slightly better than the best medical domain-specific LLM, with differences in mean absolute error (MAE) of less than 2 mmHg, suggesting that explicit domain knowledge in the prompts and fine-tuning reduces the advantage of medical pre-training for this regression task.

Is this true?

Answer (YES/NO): YES